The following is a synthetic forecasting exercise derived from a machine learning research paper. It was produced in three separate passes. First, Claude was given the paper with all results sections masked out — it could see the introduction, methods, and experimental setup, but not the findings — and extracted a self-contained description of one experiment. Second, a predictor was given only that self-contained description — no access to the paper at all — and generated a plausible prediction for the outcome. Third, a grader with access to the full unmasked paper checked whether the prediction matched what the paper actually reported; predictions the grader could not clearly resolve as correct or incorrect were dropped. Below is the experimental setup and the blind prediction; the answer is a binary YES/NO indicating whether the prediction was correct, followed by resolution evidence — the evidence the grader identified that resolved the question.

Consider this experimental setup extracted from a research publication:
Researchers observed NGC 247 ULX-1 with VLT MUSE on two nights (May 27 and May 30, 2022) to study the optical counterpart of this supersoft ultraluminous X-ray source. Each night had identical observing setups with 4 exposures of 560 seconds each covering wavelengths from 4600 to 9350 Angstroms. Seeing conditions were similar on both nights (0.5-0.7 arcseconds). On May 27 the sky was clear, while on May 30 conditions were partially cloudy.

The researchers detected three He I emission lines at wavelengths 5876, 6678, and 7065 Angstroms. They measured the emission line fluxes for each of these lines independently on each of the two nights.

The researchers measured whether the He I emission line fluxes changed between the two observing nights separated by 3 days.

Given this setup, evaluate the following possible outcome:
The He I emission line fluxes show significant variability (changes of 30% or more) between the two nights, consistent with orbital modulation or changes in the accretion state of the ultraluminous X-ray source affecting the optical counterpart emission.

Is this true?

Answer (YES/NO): YES